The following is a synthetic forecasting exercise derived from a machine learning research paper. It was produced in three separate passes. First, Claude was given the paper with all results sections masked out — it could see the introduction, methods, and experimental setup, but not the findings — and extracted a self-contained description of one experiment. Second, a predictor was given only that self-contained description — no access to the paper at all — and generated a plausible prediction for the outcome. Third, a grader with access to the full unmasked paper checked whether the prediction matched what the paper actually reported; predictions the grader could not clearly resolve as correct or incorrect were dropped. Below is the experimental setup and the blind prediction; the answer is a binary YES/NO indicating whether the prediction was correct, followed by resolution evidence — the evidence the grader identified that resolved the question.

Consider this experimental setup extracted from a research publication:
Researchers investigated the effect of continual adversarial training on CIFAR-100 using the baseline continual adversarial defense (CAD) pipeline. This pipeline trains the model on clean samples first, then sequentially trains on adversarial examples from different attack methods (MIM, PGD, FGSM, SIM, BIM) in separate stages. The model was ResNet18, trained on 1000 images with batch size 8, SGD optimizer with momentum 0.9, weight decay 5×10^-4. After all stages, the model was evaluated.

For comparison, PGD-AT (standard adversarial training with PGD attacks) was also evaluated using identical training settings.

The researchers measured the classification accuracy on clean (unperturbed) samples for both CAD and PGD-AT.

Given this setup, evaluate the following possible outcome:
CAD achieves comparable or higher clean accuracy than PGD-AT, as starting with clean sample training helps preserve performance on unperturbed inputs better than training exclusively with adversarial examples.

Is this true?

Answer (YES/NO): NO